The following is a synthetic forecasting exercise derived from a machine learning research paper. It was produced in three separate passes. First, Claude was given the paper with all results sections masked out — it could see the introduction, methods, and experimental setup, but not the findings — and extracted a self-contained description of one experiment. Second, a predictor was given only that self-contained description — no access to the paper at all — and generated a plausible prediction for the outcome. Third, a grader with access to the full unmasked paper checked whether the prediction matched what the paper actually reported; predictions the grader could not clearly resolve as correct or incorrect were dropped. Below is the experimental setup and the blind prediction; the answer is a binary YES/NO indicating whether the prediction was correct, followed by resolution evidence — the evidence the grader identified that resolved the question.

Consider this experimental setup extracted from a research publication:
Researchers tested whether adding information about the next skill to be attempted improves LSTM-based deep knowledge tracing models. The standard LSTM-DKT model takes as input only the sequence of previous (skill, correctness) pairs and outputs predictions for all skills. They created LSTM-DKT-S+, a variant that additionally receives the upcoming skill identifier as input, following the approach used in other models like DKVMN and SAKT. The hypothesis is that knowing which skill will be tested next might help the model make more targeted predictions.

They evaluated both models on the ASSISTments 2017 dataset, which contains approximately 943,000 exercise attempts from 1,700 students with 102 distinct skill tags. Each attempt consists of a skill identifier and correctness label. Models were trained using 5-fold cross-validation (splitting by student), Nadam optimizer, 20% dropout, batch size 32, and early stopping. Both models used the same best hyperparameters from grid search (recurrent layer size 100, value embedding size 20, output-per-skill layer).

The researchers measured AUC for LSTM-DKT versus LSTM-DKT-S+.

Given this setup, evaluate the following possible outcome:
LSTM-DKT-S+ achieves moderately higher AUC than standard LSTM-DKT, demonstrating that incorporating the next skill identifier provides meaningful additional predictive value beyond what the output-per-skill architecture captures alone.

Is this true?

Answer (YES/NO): NO